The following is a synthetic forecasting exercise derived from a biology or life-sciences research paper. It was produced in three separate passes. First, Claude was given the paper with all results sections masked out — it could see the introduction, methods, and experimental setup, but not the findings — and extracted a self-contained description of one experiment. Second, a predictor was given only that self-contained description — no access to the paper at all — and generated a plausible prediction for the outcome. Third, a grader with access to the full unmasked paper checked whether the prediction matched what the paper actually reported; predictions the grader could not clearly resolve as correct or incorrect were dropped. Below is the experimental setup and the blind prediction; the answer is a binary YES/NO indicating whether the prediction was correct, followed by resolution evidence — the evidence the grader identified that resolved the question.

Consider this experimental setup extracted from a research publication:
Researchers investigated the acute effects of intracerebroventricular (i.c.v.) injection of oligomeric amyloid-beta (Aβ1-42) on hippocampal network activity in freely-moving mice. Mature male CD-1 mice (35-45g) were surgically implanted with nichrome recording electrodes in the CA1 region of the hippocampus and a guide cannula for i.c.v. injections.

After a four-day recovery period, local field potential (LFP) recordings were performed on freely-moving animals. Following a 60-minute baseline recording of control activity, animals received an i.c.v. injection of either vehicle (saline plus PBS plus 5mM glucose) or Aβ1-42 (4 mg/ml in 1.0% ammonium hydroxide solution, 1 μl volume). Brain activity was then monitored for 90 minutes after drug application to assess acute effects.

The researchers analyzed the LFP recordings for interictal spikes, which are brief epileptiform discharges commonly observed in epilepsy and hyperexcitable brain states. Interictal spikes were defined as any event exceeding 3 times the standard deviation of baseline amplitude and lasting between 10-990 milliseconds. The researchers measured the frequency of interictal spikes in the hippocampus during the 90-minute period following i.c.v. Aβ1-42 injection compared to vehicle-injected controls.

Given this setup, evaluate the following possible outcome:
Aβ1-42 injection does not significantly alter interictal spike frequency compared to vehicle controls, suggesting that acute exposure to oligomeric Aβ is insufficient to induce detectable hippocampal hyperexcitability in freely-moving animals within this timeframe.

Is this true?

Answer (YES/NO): NO